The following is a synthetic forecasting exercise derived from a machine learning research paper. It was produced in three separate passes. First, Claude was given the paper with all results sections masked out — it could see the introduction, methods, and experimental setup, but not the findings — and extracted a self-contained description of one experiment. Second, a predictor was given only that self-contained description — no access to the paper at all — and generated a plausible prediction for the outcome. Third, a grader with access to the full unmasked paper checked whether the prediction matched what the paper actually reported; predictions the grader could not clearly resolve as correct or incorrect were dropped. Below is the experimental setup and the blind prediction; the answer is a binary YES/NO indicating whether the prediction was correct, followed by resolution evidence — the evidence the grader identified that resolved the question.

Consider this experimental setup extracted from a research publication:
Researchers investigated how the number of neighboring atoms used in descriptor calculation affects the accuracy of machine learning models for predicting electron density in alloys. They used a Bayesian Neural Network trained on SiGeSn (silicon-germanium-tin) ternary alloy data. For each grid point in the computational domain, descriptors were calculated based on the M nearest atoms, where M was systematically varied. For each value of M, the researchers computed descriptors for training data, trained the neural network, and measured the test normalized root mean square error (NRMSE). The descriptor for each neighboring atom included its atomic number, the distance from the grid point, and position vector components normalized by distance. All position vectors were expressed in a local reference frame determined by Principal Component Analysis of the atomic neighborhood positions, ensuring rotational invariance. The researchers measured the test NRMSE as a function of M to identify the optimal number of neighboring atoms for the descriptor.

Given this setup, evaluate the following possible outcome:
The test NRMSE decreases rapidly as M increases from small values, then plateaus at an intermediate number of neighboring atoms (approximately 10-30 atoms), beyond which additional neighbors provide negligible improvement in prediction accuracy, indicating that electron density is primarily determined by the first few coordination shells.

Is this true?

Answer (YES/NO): NO